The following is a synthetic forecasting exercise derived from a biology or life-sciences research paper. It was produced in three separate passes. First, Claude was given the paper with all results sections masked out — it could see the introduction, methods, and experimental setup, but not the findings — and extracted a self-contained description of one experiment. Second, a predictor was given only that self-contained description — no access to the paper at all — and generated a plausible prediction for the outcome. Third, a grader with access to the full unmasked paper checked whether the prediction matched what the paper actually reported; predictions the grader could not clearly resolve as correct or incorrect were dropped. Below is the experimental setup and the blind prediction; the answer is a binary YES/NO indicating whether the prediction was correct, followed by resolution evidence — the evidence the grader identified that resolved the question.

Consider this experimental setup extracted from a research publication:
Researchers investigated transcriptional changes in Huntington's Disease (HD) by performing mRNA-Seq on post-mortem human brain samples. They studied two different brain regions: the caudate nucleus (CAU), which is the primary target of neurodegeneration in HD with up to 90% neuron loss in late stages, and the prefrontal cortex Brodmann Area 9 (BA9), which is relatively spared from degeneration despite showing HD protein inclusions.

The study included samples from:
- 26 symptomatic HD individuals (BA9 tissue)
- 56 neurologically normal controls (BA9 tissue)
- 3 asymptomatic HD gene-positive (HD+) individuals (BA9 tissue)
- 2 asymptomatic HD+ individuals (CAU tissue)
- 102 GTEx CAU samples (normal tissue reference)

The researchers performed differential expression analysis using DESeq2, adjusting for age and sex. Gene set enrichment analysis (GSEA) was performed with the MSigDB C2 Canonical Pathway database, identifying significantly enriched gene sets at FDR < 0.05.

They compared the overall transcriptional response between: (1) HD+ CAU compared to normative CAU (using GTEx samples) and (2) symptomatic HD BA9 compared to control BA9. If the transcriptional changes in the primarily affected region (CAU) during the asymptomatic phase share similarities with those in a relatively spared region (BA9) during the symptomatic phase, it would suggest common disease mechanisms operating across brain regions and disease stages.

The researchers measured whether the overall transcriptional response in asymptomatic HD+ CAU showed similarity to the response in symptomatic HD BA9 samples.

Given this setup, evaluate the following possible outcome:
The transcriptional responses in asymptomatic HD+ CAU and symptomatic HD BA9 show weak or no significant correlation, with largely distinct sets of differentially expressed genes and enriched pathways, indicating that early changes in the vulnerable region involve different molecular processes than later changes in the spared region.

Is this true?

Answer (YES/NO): NO